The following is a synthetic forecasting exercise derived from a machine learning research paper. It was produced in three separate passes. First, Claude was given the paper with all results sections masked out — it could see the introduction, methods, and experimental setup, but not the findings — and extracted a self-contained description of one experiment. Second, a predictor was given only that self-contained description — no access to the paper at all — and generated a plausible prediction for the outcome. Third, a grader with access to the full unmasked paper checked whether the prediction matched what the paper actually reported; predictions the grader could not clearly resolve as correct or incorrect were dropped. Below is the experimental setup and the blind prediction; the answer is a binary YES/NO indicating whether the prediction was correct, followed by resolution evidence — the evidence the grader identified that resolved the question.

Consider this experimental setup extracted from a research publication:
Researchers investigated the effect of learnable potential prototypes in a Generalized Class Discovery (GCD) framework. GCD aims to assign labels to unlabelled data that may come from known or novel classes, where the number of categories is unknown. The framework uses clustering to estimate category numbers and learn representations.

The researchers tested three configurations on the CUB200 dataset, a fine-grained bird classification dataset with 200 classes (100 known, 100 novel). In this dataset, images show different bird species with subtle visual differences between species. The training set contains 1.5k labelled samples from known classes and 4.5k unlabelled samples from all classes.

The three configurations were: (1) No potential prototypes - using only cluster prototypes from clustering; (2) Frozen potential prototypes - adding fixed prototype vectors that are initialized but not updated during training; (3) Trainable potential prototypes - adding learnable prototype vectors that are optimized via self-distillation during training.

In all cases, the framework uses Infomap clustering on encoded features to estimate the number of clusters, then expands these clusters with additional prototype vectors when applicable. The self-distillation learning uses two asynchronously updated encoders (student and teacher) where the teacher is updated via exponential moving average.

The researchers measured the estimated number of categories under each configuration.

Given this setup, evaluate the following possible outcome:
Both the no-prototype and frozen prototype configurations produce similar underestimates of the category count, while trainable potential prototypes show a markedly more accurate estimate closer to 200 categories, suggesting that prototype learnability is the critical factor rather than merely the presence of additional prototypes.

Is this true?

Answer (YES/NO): NO